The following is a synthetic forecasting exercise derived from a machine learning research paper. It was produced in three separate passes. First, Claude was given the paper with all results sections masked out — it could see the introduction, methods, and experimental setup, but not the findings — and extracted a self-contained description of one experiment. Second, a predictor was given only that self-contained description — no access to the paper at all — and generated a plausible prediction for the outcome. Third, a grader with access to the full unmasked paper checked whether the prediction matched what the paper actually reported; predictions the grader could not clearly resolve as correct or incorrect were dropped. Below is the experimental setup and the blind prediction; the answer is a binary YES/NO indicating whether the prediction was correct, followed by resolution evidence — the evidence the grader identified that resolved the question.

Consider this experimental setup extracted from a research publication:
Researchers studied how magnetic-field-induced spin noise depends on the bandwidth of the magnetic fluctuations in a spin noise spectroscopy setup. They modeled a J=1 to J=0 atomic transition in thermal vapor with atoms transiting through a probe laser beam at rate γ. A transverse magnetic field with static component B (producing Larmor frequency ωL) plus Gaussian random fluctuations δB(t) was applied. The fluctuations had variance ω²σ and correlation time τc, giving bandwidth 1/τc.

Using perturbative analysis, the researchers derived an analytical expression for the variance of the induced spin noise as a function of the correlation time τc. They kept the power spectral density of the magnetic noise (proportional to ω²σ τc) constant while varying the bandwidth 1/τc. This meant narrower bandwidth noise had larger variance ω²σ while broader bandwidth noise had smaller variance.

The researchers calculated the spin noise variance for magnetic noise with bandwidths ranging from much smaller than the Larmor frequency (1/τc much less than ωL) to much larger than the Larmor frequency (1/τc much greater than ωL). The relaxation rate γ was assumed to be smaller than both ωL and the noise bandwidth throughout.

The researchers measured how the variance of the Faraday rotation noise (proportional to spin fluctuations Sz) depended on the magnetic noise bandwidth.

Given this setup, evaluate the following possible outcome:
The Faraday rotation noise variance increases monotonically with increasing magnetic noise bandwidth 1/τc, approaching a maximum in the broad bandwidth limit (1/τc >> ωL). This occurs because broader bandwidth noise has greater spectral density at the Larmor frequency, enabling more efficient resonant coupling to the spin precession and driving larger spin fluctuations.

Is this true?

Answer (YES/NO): YES